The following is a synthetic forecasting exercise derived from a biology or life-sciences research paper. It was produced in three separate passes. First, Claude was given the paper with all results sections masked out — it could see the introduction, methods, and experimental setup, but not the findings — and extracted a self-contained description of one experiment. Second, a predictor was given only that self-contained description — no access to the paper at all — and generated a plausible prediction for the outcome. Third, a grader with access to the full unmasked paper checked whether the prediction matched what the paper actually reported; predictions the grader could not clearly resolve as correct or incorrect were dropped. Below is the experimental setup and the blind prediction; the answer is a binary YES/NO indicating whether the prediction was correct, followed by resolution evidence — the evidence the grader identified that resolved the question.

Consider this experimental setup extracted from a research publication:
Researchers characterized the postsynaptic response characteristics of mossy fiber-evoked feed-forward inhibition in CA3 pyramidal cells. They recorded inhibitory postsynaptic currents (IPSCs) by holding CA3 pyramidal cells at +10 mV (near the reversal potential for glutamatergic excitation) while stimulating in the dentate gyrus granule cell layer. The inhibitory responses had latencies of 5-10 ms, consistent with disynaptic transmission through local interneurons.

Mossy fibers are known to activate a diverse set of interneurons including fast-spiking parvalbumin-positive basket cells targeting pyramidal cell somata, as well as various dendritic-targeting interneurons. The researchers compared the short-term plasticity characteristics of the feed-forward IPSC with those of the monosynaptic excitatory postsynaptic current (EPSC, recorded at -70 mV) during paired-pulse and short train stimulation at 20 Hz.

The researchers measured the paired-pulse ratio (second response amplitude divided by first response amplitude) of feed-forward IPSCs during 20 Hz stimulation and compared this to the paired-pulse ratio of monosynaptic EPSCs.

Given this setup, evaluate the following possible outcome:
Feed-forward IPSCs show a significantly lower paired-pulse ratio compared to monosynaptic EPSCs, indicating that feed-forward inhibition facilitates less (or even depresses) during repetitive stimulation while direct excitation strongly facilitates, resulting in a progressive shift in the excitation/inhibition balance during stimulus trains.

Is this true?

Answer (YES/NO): NO